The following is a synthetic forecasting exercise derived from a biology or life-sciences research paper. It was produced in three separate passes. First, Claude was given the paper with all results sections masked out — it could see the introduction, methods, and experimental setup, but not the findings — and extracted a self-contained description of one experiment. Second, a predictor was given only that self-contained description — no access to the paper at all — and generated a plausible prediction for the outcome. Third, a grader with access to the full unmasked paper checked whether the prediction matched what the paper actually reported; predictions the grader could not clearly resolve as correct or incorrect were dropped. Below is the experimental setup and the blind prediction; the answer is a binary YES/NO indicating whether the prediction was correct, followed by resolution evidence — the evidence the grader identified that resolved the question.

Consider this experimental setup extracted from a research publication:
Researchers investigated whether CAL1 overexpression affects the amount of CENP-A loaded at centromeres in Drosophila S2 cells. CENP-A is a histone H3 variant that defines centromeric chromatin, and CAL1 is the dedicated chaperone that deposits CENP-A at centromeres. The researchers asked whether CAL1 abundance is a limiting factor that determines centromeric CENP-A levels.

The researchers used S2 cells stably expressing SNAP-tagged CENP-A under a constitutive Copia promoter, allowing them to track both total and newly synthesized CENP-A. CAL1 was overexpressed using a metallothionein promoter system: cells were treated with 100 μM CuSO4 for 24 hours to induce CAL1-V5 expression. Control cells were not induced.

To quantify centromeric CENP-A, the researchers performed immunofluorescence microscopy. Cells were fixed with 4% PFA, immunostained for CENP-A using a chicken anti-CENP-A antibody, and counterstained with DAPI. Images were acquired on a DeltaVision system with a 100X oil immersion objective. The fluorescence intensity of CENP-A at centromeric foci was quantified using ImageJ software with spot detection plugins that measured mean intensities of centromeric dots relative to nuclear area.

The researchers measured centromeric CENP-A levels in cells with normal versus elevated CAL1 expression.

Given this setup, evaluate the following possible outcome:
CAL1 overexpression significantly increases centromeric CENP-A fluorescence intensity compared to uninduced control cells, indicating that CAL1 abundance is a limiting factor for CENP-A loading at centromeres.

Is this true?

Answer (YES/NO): YES